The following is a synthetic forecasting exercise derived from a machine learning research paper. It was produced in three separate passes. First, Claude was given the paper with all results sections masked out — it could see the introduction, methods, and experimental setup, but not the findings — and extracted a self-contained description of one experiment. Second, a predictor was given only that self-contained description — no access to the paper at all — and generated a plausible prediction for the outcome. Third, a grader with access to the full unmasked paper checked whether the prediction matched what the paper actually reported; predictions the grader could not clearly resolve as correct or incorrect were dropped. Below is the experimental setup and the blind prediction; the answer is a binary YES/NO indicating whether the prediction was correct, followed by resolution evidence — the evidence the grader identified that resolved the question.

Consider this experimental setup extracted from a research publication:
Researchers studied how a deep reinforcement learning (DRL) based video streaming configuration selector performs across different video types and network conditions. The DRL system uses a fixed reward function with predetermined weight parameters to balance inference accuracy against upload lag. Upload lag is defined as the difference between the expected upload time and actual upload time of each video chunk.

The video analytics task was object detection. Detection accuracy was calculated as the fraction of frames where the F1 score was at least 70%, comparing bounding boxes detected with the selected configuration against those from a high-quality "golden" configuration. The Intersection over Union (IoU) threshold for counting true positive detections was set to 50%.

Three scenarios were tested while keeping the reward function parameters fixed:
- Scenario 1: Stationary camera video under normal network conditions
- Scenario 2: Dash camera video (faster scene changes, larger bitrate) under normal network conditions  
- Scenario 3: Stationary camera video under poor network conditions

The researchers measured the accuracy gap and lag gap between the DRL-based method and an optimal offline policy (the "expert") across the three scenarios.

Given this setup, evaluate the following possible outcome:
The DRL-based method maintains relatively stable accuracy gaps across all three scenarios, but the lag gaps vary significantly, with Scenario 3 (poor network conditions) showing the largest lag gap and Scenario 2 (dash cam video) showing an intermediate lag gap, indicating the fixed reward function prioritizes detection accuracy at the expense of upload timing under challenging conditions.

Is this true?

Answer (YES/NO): NO